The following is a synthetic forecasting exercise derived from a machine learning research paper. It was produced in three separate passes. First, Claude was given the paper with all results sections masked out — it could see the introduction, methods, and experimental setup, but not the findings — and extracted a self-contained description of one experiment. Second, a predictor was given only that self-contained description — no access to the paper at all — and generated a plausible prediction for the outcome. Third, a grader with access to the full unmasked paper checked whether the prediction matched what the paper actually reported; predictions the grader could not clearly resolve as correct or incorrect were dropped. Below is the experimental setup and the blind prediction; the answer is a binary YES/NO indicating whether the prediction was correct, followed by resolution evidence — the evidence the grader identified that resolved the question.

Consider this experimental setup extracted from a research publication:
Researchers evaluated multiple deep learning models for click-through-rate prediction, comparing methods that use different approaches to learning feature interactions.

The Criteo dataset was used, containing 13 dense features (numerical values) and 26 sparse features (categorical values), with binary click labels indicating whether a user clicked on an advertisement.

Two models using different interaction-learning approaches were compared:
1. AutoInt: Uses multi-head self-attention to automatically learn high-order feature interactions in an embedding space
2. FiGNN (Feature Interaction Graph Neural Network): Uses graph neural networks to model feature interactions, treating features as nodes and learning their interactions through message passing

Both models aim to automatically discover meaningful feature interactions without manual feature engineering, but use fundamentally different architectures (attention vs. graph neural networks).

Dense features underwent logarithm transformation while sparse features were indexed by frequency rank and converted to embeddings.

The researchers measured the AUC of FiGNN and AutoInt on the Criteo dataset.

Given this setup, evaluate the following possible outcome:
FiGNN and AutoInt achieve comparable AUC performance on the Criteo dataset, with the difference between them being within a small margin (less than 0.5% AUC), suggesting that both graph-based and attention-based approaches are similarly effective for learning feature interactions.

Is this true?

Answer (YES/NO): YES